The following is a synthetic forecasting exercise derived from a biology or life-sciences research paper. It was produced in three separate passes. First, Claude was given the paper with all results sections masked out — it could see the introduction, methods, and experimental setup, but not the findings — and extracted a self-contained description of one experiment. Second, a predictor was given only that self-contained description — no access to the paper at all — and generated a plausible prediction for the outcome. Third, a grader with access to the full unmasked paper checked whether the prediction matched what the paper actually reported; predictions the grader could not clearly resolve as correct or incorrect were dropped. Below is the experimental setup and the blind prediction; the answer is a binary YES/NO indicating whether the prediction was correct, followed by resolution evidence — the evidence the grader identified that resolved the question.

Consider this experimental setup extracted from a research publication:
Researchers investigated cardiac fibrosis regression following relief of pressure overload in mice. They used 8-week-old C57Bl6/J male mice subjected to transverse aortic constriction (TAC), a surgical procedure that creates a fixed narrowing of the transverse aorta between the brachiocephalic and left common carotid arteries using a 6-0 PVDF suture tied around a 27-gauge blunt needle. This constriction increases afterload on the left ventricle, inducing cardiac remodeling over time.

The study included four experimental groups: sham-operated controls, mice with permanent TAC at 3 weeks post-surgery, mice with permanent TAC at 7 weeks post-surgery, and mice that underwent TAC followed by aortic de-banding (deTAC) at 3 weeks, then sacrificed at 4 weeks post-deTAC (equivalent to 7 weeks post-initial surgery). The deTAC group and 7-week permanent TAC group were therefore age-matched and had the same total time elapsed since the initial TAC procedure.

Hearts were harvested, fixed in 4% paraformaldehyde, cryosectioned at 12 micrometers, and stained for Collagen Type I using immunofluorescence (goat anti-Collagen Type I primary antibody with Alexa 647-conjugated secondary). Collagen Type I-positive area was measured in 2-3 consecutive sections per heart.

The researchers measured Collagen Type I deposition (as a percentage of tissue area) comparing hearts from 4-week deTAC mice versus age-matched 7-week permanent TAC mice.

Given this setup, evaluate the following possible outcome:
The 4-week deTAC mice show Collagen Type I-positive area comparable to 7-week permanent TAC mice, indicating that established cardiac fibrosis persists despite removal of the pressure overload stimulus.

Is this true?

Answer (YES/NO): YES